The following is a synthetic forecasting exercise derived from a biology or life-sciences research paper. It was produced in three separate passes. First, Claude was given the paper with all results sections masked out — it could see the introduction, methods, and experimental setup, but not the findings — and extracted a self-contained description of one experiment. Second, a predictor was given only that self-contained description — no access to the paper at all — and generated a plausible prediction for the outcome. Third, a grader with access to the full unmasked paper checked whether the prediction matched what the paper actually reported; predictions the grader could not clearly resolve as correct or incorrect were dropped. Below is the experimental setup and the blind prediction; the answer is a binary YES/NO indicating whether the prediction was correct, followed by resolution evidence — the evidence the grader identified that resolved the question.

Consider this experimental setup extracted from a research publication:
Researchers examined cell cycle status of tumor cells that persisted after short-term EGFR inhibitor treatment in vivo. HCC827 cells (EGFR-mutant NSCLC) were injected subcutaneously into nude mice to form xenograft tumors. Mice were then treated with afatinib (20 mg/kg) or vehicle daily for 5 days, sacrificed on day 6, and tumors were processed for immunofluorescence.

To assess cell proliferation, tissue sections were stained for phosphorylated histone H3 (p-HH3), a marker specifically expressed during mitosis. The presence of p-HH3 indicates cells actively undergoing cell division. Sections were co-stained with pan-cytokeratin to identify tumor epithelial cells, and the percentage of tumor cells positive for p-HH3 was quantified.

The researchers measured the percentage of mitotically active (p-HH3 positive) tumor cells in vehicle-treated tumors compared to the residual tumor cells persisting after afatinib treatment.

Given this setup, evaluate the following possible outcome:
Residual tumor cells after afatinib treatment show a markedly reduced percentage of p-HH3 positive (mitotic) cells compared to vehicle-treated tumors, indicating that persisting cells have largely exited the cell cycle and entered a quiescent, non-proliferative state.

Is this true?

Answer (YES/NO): YES